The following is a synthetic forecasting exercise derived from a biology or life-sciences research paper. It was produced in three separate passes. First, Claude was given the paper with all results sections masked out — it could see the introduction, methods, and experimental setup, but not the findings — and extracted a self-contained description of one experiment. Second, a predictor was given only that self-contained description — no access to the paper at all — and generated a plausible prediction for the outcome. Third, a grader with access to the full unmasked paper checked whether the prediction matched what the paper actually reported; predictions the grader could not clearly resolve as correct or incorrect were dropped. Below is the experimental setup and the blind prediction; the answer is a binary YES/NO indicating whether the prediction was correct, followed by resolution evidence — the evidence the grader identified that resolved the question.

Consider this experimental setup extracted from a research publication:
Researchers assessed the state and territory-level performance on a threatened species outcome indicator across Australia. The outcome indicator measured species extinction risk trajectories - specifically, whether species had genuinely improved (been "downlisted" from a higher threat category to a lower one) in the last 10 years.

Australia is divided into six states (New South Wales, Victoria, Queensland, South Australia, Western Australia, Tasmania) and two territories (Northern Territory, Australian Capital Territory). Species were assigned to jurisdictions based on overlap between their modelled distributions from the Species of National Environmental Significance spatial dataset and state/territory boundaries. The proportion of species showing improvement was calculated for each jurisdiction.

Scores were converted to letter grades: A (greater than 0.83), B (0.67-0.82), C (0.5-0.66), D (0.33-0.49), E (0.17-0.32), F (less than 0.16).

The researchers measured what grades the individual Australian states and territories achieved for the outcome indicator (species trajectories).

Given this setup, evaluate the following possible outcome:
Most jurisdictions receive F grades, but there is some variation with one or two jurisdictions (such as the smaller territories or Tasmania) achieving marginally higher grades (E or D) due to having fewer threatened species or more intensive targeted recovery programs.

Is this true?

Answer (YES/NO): NO